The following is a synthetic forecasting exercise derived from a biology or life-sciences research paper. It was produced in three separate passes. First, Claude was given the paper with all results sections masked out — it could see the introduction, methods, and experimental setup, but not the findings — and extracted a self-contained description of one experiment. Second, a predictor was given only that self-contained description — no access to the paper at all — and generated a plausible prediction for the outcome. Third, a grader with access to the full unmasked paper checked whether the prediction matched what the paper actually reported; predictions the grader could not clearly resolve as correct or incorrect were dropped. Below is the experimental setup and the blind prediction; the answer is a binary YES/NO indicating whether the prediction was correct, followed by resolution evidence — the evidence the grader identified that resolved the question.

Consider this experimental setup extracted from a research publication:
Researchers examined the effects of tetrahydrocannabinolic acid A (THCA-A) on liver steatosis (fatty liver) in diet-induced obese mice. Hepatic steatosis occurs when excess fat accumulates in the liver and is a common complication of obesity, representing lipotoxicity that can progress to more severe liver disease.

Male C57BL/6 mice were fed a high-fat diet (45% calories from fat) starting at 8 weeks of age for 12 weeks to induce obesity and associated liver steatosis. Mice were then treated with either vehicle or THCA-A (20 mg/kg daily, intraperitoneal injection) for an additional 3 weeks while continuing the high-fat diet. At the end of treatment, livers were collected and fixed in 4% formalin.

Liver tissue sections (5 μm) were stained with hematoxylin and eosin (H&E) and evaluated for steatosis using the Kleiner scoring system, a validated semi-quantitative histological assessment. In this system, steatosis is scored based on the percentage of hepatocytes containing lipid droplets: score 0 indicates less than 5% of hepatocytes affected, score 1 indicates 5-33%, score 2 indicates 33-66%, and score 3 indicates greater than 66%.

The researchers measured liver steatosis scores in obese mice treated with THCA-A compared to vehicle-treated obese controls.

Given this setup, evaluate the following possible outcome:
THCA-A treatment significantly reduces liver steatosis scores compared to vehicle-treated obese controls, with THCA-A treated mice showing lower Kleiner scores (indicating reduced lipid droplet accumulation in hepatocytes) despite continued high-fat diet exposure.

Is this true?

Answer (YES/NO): YES